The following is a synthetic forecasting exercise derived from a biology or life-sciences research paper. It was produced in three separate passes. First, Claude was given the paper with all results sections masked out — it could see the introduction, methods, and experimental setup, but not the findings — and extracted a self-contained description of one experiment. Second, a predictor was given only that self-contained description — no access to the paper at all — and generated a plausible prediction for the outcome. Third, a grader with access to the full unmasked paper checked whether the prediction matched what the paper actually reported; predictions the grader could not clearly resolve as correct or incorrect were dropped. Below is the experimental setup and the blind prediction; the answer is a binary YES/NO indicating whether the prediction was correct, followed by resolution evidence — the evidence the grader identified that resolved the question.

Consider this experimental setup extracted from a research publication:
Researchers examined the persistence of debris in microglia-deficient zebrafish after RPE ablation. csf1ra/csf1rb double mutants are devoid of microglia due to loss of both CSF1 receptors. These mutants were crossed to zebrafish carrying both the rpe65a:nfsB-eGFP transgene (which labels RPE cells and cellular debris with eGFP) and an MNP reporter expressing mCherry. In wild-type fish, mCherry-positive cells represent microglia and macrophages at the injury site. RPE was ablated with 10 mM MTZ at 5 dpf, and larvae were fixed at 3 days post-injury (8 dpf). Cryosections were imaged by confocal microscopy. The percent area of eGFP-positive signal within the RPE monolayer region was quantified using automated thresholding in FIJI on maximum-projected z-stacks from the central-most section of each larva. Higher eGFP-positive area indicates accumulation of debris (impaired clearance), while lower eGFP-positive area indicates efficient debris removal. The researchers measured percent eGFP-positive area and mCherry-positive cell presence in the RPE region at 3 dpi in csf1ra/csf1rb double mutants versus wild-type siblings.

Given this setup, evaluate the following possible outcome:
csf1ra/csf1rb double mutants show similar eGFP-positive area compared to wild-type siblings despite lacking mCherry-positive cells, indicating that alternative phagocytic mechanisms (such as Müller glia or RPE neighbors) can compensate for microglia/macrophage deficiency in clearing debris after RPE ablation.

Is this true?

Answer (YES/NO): NO